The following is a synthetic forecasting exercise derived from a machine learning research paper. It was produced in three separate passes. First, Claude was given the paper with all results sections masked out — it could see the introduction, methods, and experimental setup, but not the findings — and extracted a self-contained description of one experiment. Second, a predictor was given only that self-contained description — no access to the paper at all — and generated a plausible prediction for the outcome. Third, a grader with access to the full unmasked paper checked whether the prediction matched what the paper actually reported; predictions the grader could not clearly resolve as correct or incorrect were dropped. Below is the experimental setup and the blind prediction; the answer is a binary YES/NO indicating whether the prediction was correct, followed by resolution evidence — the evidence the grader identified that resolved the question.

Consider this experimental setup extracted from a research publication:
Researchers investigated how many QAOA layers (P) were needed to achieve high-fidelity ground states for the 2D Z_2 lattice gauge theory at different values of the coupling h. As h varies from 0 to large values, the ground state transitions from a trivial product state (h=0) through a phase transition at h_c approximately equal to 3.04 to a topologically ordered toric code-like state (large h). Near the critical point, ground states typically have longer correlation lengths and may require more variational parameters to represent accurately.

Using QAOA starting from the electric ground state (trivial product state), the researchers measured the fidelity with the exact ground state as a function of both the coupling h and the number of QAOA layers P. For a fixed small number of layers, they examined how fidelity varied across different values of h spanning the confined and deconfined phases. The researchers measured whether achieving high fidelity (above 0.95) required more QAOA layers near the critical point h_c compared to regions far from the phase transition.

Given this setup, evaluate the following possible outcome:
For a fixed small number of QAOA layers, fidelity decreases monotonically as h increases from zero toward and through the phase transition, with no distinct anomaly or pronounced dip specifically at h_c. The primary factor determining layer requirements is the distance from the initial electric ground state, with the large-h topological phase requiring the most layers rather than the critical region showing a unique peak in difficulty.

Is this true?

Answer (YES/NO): NO